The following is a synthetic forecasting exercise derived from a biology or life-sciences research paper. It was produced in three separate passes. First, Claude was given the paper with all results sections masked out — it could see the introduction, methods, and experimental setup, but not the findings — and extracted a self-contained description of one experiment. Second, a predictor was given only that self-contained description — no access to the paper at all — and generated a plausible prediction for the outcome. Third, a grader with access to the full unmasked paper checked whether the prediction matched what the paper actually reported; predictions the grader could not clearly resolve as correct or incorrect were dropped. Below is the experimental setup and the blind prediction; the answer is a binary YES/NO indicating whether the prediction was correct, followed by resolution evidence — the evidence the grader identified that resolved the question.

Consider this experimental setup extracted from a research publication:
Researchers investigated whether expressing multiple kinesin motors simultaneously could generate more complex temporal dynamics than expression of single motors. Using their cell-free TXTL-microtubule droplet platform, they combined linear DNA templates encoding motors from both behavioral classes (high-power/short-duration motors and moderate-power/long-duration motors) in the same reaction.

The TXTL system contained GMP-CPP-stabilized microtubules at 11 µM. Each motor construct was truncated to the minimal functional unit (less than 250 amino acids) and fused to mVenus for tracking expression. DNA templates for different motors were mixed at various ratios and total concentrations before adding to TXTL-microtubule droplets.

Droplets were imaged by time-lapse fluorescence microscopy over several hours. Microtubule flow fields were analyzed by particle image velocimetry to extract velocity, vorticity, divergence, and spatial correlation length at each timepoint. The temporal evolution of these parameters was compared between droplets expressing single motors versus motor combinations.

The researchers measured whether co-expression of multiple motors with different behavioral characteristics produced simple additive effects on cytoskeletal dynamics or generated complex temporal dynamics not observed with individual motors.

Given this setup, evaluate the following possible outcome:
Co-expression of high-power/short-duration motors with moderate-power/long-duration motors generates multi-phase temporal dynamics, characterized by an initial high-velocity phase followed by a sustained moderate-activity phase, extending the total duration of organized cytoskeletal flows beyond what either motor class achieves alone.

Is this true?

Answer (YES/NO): NO